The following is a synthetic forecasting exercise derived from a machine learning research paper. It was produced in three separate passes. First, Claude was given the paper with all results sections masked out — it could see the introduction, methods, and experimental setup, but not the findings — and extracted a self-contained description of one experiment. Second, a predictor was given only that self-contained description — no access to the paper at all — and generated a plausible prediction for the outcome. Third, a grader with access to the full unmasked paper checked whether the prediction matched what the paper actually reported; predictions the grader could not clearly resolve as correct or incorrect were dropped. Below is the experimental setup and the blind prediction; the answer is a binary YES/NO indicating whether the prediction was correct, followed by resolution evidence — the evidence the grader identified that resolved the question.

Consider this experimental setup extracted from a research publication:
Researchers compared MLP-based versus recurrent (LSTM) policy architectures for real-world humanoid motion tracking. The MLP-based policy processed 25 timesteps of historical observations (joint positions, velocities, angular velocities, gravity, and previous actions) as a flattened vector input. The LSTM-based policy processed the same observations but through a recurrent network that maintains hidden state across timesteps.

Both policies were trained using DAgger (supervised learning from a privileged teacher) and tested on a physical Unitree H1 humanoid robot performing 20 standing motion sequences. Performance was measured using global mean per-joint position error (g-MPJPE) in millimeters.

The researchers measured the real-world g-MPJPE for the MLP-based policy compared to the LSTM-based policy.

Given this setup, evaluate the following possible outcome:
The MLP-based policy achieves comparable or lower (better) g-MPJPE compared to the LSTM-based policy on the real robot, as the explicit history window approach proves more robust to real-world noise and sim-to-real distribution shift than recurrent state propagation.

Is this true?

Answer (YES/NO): YES